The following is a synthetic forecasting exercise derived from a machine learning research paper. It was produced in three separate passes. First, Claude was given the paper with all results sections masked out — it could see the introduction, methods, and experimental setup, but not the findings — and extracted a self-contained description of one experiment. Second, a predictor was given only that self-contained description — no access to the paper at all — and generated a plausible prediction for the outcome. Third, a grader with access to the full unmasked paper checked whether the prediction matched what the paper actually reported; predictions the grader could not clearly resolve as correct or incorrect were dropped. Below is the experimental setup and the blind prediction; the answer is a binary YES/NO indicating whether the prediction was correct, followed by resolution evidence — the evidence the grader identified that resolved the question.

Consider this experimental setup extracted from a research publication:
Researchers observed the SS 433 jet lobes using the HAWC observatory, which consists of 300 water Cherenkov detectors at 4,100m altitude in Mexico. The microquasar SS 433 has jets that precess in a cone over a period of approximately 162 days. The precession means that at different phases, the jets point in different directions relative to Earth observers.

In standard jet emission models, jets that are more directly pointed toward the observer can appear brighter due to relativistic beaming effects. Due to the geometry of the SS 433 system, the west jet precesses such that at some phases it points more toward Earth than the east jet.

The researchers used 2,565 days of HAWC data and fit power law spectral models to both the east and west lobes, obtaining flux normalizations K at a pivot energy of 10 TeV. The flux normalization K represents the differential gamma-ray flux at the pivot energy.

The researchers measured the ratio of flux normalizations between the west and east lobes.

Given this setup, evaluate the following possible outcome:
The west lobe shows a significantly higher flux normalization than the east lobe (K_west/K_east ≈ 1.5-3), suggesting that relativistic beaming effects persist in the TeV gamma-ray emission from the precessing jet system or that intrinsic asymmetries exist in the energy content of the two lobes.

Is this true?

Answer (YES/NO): NO